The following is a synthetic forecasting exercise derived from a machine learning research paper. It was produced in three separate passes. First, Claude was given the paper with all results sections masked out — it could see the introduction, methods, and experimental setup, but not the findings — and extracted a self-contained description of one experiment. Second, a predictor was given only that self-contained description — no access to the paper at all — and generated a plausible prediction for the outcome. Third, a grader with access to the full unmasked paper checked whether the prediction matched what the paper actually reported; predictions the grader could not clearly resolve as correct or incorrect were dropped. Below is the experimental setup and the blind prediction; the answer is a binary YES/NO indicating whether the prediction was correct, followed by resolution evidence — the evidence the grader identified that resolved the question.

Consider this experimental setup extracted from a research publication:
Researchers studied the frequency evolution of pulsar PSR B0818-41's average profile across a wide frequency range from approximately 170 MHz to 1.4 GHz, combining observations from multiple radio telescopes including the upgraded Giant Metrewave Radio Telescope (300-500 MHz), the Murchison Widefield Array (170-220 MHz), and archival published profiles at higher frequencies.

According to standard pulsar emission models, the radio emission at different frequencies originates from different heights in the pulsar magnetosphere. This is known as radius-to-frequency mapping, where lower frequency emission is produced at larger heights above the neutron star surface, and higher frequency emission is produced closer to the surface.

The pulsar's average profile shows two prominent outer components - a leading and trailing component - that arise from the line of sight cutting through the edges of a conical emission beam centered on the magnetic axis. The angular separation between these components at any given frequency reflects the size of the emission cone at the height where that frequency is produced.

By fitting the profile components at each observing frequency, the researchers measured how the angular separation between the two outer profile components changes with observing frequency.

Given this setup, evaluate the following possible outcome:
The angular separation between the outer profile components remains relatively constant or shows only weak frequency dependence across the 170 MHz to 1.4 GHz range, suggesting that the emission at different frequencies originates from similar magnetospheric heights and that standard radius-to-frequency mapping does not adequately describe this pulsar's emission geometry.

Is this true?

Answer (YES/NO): NO